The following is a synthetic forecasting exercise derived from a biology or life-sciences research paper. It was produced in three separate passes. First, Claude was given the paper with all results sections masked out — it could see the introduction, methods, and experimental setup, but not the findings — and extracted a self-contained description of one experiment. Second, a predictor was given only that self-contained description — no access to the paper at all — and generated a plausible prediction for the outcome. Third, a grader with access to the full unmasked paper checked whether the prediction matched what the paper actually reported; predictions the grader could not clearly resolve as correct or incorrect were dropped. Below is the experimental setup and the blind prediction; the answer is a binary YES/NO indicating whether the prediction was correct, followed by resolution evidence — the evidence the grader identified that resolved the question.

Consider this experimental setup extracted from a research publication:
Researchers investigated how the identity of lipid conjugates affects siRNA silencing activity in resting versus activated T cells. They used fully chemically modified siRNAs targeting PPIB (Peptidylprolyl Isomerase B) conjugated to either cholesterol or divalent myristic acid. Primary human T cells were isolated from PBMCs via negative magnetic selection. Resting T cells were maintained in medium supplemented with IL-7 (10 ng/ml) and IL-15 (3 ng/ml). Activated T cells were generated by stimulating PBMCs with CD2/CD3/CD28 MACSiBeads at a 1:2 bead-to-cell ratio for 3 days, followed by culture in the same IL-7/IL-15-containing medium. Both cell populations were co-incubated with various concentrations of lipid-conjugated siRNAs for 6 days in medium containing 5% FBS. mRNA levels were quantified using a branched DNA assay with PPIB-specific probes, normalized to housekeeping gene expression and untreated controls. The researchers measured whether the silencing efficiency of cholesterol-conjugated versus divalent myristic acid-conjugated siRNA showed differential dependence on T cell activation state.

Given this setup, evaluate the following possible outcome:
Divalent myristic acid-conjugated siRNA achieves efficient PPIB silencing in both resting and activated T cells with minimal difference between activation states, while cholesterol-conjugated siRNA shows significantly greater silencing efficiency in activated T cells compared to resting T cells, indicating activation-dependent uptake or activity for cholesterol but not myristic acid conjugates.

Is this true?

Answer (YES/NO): NO